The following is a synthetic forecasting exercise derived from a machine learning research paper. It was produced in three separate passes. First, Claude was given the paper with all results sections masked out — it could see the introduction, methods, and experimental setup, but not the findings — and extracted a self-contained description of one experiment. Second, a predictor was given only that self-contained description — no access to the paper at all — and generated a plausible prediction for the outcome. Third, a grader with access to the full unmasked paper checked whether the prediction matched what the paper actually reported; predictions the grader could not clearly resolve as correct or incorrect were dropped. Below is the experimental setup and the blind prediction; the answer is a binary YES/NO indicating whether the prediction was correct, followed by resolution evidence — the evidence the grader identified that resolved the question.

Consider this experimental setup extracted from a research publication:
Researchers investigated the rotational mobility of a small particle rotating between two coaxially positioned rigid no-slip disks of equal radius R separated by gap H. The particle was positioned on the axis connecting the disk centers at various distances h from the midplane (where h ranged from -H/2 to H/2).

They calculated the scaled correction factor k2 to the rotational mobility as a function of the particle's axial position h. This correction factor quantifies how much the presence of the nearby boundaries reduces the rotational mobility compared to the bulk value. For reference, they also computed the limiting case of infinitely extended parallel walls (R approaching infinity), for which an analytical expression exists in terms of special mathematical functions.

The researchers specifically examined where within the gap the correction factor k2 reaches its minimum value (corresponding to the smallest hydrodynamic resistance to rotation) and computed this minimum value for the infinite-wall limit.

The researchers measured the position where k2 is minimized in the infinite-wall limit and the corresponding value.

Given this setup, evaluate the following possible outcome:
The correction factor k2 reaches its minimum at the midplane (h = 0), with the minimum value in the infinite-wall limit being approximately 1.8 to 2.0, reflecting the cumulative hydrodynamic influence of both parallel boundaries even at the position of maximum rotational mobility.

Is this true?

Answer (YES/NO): YES